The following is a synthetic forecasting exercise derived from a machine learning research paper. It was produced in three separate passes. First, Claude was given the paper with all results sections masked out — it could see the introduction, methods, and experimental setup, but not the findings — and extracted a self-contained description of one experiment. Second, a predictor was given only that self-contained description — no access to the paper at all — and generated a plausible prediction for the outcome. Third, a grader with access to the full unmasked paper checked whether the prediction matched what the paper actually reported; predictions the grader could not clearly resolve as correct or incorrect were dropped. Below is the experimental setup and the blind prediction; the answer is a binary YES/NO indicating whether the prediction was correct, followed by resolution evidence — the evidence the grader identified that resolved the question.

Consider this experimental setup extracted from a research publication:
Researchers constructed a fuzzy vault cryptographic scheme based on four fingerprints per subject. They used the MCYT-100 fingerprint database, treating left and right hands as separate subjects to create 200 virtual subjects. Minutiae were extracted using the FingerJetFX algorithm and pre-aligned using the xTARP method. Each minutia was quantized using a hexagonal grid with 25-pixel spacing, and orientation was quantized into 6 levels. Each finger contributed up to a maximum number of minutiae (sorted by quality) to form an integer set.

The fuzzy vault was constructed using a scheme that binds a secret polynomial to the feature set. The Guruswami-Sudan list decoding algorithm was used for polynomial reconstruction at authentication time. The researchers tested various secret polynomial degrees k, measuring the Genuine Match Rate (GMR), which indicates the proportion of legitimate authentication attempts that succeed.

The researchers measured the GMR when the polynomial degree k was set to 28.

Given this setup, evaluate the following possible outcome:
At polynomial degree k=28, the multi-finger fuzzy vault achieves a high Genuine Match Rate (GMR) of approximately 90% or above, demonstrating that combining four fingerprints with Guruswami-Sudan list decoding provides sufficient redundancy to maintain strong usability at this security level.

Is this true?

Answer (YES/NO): YES